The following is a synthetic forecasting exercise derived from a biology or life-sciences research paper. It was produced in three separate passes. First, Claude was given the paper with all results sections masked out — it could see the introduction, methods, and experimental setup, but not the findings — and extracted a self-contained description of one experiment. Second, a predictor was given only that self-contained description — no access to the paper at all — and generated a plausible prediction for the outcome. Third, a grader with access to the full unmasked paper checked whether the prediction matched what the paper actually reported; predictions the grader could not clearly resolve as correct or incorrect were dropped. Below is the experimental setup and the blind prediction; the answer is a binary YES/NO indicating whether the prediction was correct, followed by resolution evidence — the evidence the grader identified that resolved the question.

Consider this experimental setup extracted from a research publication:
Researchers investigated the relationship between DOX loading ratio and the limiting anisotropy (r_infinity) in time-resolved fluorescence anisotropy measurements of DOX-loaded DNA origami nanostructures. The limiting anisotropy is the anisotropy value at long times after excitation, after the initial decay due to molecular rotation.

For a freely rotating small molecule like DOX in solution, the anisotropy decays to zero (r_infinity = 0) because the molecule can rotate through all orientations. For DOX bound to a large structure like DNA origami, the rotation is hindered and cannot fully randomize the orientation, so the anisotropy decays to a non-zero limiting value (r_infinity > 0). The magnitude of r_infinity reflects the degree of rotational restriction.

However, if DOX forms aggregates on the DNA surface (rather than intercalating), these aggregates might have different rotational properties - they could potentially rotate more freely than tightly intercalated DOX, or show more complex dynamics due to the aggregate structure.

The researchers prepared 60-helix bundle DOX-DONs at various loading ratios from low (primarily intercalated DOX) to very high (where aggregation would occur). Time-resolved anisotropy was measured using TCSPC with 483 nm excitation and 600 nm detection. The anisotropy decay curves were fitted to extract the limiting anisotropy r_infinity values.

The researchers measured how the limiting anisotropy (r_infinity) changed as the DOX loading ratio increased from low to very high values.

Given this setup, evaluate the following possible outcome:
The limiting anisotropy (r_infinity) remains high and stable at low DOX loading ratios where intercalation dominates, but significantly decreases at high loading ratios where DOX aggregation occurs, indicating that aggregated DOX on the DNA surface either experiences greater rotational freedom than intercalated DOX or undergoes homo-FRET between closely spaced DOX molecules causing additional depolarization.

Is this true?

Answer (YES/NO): YES